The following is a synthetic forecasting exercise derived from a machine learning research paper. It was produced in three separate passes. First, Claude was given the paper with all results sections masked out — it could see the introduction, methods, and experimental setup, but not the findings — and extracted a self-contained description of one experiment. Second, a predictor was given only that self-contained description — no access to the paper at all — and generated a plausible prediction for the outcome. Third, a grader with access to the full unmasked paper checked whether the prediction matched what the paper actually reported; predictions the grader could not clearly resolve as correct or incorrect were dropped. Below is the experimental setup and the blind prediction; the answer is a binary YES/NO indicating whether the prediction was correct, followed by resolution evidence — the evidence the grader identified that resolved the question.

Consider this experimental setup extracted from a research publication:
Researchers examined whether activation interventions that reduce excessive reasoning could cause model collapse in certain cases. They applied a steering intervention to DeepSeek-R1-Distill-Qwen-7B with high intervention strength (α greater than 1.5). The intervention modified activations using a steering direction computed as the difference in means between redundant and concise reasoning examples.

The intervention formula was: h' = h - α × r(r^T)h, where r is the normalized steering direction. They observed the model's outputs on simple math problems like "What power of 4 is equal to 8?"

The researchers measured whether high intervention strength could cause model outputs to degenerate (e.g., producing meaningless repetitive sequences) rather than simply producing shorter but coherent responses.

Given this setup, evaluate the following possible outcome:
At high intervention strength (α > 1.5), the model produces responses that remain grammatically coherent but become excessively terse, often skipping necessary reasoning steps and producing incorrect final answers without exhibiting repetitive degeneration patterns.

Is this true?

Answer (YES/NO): NO